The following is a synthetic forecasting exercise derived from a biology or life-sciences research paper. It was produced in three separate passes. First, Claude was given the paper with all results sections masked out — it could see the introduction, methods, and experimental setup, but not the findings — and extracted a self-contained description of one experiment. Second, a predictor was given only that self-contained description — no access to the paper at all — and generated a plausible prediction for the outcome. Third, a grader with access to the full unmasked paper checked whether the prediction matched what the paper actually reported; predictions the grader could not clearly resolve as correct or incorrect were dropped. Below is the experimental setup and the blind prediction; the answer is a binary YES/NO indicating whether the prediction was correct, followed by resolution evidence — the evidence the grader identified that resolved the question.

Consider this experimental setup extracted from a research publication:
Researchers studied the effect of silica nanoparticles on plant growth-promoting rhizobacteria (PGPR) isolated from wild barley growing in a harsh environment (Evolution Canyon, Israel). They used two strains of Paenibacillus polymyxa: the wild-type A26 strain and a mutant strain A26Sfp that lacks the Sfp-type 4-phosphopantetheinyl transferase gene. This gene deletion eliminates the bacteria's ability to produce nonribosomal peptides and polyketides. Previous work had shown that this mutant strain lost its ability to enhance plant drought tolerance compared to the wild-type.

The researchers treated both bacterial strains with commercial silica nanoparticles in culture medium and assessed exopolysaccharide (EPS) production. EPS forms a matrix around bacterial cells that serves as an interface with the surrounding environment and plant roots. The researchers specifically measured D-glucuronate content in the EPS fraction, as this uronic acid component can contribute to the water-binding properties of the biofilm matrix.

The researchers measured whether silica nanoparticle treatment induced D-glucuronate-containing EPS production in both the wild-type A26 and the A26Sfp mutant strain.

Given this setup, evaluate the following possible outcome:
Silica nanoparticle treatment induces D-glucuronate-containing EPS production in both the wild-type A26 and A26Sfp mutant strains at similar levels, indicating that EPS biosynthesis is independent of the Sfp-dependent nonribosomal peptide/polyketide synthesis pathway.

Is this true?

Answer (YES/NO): NO